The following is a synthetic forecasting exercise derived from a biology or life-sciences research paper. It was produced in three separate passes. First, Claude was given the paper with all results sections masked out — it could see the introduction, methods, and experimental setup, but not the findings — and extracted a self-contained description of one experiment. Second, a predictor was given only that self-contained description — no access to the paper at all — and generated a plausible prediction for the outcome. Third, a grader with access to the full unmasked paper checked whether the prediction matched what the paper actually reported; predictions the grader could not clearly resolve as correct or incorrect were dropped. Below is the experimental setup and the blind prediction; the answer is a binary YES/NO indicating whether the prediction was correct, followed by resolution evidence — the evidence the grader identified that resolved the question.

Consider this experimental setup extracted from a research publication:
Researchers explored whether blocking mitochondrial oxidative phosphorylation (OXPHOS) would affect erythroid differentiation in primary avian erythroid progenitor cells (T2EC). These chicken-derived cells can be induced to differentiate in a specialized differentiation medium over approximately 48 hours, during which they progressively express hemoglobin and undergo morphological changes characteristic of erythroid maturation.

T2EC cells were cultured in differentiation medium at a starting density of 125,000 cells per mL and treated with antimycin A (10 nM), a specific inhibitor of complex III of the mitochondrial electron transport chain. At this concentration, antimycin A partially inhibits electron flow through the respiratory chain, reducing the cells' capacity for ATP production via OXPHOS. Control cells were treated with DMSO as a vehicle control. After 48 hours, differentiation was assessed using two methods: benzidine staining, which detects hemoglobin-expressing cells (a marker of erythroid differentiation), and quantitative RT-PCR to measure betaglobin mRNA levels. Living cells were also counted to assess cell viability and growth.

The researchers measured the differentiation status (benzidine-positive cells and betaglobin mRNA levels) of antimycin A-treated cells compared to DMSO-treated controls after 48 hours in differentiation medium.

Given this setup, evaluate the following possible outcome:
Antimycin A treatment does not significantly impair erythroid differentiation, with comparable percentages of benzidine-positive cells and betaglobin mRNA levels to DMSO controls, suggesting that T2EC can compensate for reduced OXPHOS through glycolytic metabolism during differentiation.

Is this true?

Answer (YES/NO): NO